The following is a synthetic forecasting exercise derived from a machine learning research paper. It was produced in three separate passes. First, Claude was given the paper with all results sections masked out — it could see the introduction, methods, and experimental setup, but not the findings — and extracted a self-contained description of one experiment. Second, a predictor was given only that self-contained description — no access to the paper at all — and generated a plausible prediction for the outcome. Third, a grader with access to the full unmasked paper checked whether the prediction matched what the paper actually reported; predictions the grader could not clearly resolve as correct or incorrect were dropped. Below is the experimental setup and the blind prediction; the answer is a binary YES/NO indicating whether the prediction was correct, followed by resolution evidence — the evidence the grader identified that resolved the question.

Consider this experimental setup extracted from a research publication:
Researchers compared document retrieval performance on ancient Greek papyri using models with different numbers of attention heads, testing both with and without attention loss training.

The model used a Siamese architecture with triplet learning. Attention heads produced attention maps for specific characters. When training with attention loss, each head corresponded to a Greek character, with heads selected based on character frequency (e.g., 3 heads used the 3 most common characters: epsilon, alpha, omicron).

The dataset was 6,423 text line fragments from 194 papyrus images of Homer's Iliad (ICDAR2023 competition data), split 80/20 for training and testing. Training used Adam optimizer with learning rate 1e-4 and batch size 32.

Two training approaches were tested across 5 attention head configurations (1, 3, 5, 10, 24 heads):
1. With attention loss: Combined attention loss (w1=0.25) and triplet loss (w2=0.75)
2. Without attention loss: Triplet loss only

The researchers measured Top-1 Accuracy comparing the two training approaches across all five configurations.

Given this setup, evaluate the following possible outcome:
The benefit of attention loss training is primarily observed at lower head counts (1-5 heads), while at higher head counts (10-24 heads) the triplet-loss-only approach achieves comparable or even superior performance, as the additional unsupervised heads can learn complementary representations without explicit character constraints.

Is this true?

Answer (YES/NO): NO